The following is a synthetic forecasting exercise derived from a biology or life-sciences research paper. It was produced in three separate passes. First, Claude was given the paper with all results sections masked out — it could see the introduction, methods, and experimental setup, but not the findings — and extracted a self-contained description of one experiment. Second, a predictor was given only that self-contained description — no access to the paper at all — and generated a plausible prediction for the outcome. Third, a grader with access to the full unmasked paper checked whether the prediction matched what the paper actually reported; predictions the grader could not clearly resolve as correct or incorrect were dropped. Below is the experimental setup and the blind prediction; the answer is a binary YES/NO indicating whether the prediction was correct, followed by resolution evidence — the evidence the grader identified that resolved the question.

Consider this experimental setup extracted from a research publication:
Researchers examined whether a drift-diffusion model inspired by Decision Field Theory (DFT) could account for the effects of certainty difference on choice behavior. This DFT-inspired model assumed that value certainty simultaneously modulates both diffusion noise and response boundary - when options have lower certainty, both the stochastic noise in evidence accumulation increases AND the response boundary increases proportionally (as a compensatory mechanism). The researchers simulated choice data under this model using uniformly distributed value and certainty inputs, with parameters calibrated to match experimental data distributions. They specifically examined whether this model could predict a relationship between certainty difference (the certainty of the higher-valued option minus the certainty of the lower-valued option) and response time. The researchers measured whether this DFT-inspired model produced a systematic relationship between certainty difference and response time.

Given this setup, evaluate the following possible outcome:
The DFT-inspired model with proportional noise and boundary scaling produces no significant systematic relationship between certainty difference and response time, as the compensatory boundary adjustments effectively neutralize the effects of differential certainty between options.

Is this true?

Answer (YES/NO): YES